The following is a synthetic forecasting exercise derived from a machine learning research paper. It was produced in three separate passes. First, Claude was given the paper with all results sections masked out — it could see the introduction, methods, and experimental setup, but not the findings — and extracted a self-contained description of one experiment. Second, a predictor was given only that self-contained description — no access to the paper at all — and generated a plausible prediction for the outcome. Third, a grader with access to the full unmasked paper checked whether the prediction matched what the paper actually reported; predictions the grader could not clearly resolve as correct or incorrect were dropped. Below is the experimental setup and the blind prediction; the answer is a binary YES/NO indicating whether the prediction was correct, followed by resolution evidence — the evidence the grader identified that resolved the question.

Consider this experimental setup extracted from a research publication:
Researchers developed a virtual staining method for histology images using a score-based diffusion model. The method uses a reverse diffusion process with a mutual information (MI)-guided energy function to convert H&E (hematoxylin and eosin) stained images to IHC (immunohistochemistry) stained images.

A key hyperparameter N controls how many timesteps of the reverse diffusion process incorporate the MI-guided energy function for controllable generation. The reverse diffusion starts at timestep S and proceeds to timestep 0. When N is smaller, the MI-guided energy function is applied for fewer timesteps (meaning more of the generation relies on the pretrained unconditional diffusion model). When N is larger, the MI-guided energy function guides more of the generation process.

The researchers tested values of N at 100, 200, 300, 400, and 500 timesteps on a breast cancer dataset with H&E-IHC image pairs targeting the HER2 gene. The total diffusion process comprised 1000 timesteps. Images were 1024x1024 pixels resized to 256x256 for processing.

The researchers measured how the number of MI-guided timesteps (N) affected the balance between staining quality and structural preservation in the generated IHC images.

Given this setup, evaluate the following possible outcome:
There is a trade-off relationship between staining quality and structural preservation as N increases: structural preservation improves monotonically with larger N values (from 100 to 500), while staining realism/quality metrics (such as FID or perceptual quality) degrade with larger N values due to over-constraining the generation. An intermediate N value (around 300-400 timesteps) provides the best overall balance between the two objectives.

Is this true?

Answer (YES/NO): NO